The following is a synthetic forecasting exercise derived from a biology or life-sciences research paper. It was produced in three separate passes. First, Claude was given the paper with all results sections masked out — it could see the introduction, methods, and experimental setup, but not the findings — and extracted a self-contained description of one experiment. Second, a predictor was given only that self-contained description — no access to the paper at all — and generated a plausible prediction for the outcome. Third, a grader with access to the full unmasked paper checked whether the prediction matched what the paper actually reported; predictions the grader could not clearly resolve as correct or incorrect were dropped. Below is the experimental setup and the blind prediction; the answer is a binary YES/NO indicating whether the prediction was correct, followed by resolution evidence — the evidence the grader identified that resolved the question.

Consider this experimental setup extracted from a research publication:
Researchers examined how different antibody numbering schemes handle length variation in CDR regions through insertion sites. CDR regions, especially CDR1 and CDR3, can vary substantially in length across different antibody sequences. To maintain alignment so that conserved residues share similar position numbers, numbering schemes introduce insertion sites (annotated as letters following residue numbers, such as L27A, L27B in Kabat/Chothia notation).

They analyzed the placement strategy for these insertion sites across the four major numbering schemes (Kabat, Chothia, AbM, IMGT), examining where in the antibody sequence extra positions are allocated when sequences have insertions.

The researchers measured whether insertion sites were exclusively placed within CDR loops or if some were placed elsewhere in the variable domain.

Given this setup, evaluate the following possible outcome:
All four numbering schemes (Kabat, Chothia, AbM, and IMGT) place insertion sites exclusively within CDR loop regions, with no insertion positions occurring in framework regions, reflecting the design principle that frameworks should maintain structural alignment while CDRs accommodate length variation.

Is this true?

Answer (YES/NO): NO